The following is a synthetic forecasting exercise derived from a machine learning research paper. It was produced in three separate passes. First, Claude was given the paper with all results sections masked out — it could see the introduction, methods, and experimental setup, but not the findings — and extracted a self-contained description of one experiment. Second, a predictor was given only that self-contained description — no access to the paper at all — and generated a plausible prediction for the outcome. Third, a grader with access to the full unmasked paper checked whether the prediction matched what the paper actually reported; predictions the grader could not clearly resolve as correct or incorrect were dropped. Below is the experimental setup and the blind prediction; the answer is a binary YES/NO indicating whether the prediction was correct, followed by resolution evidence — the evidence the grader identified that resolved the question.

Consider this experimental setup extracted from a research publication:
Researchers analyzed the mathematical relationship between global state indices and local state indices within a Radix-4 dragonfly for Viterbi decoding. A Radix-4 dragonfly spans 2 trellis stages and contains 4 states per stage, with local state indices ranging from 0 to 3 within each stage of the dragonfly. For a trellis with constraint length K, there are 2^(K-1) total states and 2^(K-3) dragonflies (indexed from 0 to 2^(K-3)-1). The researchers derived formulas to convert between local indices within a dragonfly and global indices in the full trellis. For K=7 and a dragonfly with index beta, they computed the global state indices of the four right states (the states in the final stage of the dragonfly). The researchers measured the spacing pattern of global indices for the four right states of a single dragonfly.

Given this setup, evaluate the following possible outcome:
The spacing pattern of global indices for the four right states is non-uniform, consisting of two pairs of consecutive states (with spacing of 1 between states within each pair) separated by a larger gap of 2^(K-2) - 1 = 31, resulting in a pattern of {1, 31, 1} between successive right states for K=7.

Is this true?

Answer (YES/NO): NO